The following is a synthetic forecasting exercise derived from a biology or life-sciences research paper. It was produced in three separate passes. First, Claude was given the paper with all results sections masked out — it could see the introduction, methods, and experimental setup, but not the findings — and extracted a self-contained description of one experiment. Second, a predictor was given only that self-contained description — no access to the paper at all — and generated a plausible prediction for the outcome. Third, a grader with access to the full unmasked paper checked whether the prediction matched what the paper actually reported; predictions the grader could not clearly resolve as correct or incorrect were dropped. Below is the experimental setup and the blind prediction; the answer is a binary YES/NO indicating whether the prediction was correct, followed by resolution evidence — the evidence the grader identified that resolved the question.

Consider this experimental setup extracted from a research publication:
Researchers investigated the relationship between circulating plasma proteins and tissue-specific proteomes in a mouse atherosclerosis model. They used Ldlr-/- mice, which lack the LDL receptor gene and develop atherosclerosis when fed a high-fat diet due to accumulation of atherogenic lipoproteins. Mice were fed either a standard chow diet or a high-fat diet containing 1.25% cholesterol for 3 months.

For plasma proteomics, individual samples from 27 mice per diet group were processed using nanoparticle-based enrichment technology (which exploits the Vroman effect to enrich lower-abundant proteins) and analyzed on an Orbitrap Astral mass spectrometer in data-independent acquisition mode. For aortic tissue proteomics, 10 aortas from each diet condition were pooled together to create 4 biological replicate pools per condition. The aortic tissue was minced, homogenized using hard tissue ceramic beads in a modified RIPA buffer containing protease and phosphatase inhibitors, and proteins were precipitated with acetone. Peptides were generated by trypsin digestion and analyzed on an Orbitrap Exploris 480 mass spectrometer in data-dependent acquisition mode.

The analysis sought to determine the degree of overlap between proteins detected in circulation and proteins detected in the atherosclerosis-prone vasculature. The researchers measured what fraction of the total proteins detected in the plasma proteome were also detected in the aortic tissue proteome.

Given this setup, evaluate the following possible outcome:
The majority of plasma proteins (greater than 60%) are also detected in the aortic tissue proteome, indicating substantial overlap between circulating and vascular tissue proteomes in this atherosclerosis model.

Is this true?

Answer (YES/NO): NO